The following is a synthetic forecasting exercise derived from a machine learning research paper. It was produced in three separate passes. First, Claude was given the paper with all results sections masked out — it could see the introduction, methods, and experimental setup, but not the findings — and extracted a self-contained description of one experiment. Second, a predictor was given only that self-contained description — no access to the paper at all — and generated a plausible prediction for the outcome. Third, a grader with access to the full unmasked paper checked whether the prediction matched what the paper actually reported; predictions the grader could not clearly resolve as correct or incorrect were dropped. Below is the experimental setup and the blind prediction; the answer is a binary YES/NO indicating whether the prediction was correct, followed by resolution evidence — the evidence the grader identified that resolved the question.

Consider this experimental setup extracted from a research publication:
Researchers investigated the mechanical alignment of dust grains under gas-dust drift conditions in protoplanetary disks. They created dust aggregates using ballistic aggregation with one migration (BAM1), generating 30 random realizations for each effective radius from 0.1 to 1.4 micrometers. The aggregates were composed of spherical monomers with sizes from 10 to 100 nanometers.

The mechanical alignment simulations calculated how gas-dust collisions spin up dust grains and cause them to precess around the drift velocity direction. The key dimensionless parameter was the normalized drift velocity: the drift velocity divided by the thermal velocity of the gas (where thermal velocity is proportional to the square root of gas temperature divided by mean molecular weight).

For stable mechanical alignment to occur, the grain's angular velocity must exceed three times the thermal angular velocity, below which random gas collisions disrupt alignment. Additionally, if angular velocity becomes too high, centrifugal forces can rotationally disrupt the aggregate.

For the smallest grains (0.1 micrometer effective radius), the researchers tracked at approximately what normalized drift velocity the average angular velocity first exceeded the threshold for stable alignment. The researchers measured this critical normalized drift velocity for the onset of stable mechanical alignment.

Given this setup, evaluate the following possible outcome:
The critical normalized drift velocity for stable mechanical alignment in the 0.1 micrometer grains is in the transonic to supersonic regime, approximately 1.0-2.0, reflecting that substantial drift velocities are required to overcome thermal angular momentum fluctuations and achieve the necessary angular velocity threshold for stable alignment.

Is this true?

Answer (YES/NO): NO